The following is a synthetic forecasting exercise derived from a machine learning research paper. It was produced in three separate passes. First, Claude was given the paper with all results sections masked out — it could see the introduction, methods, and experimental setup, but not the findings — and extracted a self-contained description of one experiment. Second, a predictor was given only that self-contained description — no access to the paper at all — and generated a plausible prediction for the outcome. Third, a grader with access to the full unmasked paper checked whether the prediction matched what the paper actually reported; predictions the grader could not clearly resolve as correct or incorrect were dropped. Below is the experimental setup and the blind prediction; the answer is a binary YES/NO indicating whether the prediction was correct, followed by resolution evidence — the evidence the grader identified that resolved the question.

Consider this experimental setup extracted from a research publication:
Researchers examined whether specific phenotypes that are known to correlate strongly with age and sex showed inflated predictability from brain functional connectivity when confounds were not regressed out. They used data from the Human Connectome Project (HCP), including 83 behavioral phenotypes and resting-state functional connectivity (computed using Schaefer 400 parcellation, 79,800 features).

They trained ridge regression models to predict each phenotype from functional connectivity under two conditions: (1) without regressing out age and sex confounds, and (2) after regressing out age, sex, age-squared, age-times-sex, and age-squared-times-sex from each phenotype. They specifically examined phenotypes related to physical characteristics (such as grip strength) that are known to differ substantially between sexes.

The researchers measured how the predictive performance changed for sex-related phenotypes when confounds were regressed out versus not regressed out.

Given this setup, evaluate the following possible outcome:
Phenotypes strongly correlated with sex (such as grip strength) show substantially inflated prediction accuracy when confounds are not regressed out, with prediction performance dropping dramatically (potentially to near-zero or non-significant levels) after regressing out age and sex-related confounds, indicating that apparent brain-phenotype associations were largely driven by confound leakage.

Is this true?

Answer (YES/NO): YES